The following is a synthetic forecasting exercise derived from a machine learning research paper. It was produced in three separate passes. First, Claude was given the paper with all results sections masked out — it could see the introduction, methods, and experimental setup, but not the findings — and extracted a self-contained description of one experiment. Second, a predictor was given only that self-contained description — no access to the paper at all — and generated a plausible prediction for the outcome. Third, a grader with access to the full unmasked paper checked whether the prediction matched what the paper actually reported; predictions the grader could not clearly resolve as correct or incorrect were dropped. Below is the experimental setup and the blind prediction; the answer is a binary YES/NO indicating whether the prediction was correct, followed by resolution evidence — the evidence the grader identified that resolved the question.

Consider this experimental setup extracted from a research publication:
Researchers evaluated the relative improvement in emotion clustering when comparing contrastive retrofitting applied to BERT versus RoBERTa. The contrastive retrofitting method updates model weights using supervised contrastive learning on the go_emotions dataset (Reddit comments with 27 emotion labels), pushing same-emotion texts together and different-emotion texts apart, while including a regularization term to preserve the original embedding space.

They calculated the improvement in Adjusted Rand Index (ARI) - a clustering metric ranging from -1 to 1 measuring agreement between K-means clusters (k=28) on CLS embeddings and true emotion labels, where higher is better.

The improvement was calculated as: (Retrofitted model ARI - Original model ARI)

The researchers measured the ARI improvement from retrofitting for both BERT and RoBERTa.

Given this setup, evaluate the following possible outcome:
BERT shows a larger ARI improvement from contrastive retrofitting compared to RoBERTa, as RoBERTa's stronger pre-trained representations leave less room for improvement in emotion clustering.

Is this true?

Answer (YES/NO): NO